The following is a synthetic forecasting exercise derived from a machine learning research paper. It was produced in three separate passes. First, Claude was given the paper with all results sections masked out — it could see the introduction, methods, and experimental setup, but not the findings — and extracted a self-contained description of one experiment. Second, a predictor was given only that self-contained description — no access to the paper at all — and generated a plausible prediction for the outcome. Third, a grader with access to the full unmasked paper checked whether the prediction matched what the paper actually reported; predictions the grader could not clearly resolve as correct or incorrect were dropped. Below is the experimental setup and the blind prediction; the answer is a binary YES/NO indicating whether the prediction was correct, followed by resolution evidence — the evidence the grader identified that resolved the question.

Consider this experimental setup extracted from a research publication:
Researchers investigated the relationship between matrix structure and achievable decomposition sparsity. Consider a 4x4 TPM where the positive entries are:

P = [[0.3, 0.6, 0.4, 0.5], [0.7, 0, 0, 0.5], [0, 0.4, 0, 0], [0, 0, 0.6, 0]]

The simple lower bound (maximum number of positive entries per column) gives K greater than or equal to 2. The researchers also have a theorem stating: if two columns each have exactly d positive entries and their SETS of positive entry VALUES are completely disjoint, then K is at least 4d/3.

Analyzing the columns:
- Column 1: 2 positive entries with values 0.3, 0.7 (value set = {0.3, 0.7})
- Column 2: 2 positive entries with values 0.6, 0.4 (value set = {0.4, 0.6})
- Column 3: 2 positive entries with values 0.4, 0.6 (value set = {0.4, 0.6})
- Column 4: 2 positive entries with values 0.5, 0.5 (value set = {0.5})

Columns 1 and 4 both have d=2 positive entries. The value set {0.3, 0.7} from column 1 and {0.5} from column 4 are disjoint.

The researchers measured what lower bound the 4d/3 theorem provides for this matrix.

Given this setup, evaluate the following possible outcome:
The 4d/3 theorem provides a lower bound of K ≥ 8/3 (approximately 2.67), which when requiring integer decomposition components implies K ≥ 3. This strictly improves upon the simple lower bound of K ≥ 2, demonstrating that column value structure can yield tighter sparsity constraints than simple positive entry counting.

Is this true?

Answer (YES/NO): YES